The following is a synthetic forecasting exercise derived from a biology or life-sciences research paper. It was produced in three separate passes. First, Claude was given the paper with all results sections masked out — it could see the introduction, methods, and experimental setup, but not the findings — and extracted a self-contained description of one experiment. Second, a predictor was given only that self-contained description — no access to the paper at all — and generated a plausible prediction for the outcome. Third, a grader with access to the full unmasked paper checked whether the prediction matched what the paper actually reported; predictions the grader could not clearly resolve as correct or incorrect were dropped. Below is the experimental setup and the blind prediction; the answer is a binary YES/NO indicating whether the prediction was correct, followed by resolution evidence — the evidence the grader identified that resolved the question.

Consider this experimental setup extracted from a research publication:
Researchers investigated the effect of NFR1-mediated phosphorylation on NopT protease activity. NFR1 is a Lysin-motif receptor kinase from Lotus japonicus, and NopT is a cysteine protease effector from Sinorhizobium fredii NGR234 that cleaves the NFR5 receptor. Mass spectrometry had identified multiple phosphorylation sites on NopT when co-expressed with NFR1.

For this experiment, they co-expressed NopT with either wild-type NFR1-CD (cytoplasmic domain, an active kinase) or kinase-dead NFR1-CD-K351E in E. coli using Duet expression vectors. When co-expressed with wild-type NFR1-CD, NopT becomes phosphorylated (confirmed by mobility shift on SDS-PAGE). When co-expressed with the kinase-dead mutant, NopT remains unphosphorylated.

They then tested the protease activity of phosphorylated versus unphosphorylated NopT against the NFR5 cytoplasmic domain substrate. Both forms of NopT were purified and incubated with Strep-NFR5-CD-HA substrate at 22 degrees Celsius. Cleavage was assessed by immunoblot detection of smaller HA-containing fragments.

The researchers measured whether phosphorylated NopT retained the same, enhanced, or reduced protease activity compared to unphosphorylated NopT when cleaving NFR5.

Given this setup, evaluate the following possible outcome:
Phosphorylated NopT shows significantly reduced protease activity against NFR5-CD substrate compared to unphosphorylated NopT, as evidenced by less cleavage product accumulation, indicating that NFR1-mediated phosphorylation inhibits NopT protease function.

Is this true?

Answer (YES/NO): YES